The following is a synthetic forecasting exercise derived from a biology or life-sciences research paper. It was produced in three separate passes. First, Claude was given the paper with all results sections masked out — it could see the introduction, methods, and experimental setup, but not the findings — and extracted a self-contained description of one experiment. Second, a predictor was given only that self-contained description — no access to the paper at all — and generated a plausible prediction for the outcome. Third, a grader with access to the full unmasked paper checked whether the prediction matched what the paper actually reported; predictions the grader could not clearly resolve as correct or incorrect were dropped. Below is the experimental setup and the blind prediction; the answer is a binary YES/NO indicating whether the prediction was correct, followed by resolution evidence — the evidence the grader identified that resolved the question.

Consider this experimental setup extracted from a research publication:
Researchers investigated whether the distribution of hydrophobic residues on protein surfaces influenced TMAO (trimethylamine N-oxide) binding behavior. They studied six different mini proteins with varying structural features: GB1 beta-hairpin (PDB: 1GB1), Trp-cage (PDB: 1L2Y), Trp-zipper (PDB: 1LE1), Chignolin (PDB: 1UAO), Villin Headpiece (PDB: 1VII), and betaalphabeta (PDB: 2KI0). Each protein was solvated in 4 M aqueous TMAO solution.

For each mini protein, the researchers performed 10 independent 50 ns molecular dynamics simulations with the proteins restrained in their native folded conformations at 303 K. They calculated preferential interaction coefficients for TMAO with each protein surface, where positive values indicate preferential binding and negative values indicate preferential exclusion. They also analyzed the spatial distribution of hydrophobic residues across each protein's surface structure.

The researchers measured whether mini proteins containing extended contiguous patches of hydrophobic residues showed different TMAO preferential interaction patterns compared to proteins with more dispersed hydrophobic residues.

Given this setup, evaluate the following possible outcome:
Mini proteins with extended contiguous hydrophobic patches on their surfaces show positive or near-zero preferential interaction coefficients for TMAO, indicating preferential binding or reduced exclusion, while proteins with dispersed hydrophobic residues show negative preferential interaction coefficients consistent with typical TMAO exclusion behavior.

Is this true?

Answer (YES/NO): YES